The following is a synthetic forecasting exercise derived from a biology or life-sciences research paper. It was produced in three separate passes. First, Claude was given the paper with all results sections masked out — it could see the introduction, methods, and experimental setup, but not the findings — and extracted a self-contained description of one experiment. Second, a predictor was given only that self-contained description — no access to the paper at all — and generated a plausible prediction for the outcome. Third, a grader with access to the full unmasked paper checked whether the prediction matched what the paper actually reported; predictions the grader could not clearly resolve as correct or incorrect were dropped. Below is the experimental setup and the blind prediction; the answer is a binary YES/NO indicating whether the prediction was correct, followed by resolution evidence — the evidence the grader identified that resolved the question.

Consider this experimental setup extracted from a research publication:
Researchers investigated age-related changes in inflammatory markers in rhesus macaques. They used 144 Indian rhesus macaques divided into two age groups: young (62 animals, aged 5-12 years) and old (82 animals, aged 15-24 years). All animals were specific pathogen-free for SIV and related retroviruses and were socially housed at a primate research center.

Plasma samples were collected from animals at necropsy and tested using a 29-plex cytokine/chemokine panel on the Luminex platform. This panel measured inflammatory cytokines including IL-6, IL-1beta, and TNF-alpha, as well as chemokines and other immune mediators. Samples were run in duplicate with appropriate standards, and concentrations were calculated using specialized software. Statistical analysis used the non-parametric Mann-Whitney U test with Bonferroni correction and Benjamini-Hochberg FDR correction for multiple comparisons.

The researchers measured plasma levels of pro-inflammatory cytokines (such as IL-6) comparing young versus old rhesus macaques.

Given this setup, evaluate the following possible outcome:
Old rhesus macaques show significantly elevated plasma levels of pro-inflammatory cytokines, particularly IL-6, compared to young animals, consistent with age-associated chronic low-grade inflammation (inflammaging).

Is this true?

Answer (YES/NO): YES